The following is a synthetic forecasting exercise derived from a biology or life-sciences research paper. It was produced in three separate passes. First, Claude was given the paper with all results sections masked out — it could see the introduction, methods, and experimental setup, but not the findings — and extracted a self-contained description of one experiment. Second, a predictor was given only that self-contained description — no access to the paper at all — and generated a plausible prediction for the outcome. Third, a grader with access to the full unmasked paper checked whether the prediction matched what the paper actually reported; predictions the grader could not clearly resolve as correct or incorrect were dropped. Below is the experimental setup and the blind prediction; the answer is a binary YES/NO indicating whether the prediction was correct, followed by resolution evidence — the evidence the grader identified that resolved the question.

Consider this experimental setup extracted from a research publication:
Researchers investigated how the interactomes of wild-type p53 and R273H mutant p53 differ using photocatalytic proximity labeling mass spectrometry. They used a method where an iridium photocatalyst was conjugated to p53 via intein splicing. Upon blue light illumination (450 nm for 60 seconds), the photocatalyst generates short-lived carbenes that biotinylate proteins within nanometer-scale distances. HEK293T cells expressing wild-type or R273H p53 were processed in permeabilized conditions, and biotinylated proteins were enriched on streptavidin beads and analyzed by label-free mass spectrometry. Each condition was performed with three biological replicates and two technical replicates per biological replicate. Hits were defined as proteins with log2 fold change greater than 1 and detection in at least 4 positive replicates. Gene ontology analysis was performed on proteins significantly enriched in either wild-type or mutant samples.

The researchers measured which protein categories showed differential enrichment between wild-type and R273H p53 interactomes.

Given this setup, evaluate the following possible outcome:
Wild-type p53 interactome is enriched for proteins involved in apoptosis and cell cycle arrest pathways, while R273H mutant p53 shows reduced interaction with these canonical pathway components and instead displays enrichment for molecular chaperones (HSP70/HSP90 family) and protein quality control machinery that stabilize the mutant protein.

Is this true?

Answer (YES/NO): NO